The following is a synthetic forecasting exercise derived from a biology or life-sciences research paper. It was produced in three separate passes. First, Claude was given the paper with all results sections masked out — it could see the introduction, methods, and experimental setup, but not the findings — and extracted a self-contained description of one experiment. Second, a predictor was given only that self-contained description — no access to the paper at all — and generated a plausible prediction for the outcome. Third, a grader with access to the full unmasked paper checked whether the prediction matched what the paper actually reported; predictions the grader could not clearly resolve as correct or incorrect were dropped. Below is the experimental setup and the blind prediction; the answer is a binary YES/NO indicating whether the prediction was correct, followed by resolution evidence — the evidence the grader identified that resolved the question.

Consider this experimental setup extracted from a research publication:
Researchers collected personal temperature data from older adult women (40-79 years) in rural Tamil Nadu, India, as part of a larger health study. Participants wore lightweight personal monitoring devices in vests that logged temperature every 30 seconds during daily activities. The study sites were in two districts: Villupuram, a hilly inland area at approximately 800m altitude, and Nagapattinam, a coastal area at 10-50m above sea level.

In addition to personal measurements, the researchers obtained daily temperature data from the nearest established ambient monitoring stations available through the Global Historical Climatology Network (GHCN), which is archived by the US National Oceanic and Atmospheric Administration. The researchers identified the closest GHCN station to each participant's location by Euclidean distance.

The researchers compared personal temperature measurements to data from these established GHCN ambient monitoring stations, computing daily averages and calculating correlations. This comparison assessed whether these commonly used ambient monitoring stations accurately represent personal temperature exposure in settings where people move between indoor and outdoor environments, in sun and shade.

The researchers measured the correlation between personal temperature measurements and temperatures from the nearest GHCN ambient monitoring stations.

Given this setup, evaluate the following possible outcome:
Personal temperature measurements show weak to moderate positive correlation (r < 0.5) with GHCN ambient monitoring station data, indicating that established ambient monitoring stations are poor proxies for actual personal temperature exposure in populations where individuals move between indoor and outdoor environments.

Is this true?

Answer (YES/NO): NO